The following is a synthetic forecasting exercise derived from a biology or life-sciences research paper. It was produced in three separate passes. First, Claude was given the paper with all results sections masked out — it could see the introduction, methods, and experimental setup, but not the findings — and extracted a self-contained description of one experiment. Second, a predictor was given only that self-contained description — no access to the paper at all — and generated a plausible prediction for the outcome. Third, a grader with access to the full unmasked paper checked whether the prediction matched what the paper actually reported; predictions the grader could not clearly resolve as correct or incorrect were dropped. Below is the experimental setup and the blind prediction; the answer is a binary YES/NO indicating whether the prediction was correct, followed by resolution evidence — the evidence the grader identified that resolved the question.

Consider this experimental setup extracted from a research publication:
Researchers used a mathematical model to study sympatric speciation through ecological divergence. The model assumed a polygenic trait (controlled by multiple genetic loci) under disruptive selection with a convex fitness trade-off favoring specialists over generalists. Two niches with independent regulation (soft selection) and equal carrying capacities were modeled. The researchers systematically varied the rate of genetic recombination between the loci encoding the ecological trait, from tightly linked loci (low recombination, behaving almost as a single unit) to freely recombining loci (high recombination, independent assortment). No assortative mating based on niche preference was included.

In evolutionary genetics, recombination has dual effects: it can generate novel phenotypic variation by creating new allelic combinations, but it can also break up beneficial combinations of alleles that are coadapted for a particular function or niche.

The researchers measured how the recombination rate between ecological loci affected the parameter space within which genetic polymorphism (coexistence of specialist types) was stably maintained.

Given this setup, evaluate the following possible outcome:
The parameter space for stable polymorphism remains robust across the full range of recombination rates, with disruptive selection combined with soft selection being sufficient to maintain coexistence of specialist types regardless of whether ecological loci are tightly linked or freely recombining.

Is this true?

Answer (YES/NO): NO